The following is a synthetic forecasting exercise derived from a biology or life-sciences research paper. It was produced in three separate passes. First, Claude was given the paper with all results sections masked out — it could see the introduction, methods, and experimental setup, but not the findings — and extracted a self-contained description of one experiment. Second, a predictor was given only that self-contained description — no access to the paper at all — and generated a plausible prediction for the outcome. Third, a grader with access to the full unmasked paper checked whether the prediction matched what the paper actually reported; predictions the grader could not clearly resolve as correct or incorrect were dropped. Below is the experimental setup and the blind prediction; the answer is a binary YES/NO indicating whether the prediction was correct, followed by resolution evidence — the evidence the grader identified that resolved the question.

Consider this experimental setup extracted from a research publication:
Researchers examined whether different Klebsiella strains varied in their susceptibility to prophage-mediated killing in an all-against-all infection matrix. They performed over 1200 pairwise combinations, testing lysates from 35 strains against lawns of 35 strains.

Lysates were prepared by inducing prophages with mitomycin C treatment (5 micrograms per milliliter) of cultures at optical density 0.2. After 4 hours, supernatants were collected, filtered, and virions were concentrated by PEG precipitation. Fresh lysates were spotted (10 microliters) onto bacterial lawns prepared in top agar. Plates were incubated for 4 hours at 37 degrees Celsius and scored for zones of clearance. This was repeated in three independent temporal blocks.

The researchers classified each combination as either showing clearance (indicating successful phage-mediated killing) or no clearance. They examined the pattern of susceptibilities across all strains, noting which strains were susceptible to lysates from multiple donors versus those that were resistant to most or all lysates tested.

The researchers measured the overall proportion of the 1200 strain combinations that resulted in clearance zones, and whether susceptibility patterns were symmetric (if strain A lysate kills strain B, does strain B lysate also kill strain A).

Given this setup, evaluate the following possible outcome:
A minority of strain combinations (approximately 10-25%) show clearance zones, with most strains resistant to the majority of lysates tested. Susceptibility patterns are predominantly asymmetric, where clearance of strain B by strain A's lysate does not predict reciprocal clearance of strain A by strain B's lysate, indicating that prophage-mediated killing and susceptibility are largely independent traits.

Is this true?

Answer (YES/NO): NO